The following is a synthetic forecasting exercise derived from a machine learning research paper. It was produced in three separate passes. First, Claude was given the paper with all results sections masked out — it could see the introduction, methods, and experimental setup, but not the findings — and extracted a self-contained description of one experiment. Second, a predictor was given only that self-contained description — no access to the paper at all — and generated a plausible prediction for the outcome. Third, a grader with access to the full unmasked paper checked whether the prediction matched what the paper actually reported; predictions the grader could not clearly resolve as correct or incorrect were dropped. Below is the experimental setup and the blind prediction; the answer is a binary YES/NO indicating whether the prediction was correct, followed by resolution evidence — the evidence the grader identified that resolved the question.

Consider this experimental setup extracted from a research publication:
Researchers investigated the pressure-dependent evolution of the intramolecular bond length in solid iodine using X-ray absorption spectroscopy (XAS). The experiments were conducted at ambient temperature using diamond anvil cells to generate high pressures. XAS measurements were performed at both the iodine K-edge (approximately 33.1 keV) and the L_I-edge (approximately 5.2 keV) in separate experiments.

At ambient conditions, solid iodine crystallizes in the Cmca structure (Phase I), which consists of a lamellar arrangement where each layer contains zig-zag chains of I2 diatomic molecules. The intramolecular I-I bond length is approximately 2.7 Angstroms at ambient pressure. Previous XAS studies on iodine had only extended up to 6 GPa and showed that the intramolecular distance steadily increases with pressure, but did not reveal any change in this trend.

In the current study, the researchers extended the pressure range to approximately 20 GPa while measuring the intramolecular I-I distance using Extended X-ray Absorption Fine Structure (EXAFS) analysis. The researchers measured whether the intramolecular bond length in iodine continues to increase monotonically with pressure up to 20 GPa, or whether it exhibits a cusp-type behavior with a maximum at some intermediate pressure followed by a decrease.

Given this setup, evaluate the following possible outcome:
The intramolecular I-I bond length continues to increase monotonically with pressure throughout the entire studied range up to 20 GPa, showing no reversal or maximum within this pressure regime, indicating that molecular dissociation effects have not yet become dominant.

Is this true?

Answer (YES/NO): NO